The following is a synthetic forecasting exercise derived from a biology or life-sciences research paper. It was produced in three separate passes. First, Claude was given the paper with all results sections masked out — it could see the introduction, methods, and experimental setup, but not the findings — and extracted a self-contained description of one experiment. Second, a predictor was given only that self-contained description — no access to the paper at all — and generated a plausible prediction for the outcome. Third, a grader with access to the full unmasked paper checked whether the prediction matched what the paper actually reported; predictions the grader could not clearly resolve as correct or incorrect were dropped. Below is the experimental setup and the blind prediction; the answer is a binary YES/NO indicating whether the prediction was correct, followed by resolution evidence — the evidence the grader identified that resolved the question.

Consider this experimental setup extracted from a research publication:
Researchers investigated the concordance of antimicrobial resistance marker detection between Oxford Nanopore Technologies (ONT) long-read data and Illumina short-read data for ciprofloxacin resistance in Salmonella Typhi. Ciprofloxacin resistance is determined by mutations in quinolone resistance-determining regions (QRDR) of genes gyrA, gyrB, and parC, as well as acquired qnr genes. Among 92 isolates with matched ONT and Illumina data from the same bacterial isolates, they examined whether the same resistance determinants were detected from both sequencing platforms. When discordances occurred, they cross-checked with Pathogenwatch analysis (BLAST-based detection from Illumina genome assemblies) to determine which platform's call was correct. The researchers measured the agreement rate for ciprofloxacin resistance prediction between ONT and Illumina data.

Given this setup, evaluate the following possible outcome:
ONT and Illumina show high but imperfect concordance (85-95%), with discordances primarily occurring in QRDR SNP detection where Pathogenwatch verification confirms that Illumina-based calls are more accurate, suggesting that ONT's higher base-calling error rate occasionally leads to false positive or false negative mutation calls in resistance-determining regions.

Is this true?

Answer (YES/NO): YES